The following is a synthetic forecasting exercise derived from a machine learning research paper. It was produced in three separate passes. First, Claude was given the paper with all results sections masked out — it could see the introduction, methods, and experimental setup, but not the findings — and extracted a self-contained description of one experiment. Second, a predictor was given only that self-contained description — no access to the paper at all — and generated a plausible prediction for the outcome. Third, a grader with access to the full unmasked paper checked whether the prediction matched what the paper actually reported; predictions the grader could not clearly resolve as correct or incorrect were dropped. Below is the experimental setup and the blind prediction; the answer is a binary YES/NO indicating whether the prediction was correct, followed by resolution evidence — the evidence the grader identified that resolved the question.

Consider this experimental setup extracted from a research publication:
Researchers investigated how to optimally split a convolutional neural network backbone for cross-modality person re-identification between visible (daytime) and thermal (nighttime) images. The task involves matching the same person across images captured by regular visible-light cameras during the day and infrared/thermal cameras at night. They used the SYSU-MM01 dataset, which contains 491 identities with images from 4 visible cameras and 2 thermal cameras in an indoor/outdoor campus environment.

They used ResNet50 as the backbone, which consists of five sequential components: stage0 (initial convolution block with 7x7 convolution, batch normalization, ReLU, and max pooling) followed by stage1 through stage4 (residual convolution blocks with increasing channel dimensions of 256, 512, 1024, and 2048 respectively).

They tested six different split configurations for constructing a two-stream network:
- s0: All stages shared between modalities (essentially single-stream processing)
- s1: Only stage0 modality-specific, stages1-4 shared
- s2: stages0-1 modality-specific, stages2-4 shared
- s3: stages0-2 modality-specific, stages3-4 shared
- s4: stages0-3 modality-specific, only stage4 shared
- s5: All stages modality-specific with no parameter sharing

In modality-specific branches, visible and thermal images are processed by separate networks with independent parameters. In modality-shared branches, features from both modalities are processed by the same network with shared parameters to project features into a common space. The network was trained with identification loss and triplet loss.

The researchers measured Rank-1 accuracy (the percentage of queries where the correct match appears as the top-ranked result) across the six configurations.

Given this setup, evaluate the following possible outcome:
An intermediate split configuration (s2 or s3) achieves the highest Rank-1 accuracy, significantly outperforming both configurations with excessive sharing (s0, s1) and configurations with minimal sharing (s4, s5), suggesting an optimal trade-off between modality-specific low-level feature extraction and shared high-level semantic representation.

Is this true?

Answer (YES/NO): NO